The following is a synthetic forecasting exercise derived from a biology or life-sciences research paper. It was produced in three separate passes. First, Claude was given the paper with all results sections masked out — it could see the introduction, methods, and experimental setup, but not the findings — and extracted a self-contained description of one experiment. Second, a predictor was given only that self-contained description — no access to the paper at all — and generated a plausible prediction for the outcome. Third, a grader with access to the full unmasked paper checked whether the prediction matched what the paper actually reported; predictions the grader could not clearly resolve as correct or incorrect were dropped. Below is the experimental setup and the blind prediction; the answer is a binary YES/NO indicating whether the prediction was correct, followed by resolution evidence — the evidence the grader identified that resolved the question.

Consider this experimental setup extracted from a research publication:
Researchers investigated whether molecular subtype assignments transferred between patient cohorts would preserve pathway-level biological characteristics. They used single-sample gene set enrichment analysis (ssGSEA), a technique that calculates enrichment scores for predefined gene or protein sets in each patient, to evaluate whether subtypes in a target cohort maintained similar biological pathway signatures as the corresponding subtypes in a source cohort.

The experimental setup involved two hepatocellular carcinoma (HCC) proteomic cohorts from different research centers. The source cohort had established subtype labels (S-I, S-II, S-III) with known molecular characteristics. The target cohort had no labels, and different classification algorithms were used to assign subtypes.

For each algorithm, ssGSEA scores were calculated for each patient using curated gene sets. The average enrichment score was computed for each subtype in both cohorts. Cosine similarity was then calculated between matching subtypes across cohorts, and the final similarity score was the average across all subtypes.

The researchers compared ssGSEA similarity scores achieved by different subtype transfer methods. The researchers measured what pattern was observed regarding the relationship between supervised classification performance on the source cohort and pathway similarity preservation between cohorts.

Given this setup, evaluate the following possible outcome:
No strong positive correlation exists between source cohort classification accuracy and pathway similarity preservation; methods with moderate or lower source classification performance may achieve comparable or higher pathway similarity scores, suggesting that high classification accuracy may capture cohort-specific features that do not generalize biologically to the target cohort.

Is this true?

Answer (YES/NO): NO